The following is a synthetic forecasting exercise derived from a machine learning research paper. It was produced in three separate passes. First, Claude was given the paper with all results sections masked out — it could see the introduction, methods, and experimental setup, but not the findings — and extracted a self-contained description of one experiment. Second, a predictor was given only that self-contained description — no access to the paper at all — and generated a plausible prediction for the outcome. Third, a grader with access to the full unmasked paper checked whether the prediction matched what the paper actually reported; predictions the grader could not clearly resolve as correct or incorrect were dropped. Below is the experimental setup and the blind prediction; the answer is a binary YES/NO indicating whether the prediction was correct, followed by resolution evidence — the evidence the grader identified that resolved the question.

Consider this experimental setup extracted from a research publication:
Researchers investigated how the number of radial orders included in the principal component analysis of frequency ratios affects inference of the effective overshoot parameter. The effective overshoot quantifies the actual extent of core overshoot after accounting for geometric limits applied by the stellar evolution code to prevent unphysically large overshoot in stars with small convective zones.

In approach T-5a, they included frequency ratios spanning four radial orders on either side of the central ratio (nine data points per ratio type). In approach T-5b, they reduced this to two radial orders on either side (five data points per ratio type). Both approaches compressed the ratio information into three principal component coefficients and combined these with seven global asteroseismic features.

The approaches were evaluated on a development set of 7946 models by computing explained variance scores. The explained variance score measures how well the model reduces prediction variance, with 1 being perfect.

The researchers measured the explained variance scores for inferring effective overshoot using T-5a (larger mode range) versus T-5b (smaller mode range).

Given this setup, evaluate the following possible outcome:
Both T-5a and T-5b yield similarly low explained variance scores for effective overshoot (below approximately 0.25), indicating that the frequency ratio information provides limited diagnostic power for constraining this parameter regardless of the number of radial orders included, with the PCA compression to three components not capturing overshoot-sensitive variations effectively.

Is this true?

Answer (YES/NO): NO